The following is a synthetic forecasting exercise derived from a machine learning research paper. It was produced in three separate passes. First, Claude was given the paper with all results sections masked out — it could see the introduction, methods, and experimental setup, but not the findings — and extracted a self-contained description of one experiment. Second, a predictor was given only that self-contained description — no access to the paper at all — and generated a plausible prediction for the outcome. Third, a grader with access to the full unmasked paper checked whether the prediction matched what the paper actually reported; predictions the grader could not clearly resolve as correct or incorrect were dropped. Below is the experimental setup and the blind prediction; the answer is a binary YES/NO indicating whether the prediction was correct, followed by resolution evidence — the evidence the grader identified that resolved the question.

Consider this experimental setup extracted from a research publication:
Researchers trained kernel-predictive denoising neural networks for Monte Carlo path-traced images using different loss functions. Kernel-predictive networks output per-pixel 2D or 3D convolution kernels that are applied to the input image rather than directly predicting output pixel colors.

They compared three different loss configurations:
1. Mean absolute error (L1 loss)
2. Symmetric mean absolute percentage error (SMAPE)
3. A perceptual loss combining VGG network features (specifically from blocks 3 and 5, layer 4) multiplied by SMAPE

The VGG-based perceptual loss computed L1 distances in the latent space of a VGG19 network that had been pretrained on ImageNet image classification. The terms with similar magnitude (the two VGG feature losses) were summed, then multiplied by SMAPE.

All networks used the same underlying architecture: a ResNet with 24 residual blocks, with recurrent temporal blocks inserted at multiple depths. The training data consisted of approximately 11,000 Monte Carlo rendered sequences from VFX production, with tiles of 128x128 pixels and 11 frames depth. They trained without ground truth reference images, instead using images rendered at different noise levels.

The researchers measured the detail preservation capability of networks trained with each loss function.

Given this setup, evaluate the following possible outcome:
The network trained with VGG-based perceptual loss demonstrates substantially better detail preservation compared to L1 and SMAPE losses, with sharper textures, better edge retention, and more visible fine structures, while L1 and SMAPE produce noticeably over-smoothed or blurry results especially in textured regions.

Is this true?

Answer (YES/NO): NO